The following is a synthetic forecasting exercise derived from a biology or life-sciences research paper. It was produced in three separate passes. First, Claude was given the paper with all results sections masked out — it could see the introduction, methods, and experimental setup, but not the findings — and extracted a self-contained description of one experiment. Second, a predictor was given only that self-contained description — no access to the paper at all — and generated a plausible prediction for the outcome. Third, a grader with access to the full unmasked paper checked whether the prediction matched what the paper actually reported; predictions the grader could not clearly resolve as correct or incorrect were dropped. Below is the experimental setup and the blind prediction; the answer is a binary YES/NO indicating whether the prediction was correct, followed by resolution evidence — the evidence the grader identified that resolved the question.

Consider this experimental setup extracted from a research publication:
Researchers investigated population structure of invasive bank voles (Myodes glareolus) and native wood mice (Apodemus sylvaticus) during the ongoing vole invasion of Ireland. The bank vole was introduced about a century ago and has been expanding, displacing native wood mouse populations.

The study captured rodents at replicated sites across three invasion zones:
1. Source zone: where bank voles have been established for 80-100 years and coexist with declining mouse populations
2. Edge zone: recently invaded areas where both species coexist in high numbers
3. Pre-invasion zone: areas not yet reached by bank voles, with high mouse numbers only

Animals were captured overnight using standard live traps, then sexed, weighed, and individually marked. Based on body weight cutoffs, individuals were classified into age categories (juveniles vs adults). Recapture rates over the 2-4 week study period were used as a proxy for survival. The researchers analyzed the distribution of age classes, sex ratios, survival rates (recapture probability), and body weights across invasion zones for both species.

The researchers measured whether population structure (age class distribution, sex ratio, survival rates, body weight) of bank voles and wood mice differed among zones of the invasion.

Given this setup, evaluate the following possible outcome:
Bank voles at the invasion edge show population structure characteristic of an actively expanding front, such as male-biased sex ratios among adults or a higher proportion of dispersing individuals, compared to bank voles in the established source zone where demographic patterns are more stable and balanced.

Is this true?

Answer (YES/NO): NO